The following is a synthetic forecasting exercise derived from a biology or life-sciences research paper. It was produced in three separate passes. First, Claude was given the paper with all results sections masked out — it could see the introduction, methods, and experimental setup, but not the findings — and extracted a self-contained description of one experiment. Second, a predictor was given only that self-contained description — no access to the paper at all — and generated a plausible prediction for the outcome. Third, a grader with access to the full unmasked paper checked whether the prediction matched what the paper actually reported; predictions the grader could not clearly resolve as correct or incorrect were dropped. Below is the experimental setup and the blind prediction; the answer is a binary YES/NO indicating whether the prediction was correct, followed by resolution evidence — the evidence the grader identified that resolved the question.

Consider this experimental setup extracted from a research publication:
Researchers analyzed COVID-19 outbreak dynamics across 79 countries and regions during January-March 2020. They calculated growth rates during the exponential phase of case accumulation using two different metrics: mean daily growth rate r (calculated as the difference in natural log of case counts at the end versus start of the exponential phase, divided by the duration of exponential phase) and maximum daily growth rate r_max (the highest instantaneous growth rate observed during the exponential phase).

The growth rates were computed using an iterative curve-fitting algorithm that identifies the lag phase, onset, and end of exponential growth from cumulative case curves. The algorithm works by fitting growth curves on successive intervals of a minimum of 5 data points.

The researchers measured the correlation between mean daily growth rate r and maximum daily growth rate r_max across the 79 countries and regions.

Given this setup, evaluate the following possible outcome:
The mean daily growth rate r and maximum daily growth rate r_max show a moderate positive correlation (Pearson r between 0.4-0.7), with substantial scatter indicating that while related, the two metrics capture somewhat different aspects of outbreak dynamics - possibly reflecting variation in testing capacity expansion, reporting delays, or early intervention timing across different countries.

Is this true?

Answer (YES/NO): NO